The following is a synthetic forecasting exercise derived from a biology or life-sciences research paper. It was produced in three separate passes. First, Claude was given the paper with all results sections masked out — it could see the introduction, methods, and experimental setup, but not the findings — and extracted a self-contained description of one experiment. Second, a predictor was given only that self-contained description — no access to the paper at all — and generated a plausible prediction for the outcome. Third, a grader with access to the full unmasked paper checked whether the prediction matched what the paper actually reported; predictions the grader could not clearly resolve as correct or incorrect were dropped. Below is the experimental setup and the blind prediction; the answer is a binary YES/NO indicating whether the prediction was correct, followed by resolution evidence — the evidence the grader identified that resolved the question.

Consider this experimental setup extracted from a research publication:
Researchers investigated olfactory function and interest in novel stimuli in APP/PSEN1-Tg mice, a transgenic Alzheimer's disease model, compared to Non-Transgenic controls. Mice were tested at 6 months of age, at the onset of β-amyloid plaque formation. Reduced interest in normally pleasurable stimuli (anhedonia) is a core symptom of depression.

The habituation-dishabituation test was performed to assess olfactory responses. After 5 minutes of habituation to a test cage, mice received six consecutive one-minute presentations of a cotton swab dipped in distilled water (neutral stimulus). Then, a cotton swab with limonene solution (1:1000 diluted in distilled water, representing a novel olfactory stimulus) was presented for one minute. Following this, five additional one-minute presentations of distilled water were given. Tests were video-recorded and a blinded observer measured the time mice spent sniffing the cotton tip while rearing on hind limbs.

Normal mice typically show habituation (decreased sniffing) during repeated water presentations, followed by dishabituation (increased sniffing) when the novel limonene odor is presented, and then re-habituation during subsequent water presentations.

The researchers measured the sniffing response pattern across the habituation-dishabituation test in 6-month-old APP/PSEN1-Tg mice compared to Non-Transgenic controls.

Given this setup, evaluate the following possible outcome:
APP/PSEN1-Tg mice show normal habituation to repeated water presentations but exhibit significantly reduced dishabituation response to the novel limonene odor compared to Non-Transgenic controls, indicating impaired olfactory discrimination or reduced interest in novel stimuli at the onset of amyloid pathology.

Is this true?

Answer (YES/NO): NO